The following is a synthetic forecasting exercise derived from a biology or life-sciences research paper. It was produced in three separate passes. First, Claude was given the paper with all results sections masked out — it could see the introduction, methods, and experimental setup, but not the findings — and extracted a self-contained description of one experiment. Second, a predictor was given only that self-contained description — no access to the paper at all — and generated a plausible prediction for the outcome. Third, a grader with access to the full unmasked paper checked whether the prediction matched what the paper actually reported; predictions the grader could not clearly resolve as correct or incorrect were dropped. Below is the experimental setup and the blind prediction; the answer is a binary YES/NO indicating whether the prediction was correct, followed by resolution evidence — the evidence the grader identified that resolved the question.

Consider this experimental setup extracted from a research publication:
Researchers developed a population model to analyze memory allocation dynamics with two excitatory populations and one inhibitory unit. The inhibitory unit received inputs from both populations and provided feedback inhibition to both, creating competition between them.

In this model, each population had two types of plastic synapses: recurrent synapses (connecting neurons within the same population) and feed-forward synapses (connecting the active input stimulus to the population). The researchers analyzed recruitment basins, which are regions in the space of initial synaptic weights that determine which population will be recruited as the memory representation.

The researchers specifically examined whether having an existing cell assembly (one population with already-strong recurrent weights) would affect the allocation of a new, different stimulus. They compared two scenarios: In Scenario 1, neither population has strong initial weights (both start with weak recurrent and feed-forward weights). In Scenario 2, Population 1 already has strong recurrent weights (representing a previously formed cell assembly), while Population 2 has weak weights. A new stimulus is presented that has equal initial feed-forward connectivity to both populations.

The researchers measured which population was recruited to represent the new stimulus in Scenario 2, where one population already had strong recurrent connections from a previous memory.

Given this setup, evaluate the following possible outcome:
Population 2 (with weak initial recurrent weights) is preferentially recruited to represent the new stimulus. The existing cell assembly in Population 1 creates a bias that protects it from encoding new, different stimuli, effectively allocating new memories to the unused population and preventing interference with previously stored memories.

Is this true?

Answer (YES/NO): YES